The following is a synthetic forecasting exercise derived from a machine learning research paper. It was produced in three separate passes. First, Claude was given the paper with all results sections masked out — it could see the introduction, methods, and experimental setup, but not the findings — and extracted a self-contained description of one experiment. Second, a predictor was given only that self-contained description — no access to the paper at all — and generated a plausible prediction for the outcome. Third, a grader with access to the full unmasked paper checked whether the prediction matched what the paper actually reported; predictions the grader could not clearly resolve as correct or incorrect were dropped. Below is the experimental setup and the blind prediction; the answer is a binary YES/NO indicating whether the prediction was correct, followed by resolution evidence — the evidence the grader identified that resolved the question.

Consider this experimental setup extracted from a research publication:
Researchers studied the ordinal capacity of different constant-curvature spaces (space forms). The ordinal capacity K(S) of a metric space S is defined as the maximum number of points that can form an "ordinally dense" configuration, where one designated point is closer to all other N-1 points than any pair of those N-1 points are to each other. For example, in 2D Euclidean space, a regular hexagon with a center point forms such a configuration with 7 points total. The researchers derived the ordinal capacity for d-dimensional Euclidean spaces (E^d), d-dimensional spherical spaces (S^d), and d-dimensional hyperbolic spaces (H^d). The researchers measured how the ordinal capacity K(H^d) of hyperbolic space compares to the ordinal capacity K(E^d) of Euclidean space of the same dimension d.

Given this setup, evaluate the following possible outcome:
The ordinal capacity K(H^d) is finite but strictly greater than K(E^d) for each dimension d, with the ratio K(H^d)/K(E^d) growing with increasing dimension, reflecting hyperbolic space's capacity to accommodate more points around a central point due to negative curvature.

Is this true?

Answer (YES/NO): NO